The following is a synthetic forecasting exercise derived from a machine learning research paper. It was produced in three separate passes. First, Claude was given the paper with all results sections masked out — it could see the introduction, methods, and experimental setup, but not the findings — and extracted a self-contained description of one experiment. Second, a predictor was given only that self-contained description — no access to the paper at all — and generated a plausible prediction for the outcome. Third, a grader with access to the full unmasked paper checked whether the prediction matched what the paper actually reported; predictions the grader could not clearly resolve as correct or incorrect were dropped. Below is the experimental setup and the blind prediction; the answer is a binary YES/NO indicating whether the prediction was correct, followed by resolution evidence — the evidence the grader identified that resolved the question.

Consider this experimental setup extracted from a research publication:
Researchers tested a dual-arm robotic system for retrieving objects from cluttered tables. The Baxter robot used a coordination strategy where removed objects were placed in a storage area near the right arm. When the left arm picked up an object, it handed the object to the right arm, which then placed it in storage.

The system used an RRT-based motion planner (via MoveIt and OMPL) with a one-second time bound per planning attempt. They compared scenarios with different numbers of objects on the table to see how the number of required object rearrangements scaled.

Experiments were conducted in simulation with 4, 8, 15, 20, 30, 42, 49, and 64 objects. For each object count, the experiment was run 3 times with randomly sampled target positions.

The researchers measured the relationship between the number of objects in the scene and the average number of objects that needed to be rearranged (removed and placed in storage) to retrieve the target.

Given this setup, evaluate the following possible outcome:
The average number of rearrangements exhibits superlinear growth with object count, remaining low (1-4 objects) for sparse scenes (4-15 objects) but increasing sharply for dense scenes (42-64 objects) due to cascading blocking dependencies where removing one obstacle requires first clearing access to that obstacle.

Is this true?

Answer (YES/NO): NO